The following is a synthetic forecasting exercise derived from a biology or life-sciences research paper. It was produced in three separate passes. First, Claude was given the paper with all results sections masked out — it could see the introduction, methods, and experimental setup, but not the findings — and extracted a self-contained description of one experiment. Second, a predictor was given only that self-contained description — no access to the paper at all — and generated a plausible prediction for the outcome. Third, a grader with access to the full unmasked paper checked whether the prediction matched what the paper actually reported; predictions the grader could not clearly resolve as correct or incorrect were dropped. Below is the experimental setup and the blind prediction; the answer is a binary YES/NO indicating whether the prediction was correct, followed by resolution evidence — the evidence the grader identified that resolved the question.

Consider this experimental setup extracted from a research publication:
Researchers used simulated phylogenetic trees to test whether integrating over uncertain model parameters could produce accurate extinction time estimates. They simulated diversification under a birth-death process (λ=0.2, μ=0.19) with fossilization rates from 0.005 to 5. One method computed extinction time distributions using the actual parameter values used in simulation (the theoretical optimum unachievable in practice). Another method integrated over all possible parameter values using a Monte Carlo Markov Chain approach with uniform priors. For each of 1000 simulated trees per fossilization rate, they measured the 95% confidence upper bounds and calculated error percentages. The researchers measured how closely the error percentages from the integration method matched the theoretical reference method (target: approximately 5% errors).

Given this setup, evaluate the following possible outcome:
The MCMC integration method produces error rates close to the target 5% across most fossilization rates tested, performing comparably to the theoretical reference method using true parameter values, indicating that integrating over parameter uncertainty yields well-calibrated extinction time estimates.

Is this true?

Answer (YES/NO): YES